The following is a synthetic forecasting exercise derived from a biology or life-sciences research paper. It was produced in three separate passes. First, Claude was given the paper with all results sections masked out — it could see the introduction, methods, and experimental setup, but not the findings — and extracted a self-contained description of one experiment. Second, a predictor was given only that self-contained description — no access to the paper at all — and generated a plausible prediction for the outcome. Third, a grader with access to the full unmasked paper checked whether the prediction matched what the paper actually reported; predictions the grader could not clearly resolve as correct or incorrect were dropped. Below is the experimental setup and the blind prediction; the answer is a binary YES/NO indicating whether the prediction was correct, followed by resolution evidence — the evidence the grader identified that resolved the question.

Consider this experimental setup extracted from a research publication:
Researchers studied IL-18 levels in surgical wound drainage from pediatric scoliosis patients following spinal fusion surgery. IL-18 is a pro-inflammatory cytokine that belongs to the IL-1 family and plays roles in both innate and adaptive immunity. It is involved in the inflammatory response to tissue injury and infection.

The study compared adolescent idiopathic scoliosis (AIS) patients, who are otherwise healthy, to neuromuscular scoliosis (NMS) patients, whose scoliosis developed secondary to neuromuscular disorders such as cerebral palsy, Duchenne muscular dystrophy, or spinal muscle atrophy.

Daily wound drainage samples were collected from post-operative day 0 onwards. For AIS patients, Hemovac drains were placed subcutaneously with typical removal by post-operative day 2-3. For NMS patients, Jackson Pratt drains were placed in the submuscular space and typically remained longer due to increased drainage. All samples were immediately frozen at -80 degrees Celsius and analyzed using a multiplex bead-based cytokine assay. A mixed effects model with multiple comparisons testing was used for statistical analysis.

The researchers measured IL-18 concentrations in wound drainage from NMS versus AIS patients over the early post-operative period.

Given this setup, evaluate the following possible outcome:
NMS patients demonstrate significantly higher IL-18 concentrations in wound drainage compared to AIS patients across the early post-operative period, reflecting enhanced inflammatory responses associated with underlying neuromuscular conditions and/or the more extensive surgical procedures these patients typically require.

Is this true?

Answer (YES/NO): NO